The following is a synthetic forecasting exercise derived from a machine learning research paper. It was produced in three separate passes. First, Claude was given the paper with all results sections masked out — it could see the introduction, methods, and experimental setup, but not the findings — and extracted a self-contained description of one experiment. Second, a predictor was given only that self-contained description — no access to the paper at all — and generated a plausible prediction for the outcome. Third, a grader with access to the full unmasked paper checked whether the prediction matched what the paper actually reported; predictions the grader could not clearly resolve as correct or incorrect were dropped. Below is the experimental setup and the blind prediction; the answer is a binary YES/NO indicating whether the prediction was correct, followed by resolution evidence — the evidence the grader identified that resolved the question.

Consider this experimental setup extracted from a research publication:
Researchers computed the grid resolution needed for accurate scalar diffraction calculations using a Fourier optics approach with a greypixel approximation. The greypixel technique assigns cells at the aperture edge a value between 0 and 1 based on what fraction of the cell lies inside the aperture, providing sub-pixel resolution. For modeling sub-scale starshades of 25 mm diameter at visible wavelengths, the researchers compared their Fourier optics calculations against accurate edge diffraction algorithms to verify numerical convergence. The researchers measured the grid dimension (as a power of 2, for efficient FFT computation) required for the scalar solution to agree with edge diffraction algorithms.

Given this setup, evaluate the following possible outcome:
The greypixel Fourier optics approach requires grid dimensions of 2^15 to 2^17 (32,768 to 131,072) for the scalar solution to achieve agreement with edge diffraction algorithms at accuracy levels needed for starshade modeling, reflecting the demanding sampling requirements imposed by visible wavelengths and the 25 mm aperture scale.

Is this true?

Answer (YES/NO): NO